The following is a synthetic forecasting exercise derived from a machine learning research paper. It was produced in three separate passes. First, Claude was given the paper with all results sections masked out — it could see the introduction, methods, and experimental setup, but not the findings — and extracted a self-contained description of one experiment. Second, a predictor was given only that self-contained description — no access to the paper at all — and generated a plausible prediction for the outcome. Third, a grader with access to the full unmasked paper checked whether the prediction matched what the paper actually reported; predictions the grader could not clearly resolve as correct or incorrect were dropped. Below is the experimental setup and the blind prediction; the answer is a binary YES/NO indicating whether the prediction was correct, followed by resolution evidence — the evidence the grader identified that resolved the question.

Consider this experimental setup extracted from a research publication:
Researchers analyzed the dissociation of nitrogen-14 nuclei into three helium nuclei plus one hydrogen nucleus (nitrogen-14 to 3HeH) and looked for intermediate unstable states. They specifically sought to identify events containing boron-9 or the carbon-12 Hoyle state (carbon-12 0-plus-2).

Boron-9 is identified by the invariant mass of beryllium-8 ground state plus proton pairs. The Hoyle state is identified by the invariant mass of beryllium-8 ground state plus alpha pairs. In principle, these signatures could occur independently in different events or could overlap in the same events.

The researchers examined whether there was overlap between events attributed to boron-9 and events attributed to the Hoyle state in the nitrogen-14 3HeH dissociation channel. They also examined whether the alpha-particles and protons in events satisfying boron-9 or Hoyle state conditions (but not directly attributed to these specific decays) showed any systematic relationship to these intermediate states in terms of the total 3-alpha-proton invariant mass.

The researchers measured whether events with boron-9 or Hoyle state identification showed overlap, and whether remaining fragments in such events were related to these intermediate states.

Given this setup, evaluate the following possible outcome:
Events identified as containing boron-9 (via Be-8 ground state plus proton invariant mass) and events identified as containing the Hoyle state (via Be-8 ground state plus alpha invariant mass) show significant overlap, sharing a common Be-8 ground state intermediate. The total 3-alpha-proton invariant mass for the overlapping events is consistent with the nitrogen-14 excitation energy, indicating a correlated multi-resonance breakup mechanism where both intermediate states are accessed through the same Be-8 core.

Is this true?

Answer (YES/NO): NO